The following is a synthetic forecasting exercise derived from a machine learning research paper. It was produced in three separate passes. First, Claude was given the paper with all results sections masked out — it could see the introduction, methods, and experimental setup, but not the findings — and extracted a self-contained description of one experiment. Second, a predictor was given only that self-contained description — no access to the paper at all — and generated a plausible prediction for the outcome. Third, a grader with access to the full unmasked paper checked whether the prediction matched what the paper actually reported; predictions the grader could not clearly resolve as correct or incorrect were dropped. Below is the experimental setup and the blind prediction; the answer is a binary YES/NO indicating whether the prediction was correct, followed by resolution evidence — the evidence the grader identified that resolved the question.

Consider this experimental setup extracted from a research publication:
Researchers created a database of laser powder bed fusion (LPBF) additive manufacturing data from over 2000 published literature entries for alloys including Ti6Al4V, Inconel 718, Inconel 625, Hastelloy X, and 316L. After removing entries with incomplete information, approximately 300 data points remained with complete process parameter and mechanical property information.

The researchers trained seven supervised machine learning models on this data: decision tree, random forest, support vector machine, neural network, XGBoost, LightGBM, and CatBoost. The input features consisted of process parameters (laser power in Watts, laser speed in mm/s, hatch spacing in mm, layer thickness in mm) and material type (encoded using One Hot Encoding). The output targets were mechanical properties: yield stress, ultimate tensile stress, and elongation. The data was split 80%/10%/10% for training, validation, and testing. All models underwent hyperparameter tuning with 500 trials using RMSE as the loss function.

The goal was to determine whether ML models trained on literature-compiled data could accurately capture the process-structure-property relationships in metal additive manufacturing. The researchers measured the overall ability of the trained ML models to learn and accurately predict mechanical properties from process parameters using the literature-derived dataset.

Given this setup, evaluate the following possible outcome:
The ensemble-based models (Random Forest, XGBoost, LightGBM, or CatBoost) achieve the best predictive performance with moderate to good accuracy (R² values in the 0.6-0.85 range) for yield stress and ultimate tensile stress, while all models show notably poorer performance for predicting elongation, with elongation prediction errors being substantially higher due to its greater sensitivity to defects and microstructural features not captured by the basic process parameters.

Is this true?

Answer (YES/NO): NO